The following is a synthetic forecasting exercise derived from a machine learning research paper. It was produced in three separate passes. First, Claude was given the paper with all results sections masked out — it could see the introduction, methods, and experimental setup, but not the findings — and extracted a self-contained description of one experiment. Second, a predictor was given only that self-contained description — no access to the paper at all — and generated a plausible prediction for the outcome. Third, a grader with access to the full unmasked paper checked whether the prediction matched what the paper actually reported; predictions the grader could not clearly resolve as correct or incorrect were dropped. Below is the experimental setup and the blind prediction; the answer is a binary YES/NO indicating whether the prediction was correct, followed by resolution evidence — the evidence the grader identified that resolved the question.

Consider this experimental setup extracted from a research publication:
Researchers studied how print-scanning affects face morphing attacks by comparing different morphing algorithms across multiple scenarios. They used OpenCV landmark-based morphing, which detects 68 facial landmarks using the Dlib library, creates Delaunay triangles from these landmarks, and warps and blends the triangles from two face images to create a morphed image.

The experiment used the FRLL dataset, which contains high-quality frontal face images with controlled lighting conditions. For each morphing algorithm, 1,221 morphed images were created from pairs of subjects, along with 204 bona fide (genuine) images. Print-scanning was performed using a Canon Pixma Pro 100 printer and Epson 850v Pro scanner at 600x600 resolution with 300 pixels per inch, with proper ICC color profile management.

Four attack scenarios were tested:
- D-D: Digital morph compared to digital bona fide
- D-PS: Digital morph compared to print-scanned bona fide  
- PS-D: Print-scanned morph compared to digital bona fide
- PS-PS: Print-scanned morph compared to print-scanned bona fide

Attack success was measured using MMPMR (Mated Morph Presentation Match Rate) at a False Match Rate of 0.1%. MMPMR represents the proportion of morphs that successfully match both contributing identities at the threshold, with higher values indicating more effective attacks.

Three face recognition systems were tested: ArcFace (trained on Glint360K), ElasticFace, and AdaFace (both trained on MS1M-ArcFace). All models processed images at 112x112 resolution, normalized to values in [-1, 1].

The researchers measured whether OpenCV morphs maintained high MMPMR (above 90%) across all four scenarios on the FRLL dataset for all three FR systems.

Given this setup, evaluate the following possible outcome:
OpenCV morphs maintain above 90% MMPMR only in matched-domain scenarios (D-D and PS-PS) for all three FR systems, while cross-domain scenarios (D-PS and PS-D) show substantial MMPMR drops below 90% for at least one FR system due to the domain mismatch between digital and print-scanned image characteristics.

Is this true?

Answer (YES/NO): NO